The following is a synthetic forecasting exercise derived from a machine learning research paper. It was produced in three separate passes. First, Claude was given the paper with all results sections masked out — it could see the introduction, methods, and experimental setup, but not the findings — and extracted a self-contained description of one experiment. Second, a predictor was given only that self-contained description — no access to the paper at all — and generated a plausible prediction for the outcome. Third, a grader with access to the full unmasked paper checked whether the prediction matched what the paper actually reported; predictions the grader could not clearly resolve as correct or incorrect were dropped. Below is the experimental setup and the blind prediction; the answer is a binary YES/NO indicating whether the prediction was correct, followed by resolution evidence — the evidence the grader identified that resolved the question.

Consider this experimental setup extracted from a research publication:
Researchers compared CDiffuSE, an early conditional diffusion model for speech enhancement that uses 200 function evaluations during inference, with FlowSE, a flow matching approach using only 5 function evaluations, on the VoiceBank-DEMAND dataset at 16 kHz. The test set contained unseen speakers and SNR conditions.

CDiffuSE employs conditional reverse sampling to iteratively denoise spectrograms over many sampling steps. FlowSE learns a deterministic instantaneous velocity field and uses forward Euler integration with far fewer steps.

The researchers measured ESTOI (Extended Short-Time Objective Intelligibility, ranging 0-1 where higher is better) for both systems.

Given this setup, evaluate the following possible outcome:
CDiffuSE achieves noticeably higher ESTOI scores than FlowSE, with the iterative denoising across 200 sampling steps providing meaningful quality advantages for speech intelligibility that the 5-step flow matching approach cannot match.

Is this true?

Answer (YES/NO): NO